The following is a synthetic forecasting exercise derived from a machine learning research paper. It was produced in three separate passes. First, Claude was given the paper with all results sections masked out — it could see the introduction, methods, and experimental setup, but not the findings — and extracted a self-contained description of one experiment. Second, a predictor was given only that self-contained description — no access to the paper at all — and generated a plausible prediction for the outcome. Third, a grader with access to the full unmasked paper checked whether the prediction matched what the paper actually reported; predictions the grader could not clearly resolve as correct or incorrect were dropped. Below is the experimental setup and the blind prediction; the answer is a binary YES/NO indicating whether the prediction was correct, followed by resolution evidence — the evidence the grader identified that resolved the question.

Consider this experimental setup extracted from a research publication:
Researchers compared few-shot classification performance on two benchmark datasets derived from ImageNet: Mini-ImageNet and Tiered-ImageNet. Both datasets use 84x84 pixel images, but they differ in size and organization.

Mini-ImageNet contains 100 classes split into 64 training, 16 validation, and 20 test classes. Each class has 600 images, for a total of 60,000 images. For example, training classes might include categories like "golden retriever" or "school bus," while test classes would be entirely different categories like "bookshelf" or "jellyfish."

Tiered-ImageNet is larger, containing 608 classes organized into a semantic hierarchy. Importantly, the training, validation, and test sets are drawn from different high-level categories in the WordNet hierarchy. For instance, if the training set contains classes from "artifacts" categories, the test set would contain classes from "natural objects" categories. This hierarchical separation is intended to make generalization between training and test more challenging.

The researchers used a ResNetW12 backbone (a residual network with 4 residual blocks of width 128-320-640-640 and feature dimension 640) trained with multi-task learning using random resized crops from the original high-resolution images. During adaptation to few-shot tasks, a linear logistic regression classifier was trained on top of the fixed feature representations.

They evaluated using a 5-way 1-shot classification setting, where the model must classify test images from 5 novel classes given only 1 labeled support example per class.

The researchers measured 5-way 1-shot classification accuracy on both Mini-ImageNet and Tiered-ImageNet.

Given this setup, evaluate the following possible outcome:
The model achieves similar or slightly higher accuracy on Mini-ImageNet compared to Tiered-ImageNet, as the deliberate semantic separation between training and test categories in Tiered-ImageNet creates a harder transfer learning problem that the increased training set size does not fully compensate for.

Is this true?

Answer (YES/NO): NO